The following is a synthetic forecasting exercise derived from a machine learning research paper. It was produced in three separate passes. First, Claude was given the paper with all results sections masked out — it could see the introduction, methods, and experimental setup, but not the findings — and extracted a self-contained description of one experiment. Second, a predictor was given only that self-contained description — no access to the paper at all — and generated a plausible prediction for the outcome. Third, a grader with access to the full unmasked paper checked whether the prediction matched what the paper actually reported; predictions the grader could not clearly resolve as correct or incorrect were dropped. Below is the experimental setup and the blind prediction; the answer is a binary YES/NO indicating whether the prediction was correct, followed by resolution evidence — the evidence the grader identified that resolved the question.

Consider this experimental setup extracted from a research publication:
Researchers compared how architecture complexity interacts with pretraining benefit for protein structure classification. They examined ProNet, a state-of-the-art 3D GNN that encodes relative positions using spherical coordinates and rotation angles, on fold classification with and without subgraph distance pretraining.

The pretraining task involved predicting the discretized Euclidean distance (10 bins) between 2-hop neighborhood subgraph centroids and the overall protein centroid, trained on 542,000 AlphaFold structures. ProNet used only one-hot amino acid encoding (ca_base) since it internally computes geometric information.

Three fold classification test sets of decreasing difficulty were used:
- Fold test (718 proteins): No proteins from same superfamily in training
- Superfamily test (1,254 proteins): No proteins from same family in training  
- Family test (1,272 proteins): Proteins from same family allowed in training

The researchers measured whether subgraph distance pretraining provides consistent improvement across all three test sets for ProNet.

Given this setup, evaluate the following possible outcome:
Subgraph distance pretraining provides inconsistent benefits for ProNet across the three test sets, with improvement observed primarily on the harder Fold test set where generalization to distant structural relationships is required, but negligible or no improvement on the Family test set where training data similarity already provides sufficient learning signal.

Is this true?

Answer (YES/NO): NO